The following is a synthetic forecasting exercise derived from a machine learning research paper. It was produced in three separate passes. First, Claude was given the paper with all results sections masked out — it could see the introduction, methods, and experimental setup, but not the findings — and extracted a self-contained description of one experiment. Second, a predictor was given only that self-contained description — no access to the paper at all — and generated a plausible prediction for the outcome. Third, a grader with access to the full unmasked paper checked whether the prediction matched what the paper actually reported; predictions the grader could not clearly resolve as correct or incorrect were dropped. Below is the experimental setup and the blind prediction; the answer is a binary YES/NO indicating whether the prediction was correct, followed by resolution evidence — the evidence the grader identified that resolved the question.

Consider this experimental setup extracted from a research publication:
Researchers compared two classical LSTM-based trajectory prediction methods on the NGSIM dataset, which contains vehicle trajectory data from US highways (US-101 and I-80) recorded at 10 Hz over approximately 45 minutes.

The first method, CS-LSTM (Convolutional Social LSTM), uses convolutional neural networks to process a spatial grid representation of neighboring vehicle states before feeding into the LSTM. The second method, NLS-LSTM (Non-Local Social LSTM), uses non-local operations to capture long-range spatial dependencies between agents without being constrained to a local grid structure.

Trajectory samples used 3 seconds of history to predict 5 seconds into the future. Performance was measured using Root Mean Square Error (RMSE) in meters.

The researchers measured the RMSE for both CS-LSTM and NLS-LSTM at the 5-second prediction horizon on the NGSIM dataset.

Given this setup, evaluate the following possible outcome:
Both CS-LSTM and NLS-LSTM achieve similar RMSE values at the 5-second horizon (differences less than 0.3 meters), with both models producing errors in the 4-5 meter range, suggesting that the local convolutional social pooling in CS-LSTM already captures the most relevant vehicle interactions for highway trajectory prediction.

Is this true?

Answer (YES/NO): YES